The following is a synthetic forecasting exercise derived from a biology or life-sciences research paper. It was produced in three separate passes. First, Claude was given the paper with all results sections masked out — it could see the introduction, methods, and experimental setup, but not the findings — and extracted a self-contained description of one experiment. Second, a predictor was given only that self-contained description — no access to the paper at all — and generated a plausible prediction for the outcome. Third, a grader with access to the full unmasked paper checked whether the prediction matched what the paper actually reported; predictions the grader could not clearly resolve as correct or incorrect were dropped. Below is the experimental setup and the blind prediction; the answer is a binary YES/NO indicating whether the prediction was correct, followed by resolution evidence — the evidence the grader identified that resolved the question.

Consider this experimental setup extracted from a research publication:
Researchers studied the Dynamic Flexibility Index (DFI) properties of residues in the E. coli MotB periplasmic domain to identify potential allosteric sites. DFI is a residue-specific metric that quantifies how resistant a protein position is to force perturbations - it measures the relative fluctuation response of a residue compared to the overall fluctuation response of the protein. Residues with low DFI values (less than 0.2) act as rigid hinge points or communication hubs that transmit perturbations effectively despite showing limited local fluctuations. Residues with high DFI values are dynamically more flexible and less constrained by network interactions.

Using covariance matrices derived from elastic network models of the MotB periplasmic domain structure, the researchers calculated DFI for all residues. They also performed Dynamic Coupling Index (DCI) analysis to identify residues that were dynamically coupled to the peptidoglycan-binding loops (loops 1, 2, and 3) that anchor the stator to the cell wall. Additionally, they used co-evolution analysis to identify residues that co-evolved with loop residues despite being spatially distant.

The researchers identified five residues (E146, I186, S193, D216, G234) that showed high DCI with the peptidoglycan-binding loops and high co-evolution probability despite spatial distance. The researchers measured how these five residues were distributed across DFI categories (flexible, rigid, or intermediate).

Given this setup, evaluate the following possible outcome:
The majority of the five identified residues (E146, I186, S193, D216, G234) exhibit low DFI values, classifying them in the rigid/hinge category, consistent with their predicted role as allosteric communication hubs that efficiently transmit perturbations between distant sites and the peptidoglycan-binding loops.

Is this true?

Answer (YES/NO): NO